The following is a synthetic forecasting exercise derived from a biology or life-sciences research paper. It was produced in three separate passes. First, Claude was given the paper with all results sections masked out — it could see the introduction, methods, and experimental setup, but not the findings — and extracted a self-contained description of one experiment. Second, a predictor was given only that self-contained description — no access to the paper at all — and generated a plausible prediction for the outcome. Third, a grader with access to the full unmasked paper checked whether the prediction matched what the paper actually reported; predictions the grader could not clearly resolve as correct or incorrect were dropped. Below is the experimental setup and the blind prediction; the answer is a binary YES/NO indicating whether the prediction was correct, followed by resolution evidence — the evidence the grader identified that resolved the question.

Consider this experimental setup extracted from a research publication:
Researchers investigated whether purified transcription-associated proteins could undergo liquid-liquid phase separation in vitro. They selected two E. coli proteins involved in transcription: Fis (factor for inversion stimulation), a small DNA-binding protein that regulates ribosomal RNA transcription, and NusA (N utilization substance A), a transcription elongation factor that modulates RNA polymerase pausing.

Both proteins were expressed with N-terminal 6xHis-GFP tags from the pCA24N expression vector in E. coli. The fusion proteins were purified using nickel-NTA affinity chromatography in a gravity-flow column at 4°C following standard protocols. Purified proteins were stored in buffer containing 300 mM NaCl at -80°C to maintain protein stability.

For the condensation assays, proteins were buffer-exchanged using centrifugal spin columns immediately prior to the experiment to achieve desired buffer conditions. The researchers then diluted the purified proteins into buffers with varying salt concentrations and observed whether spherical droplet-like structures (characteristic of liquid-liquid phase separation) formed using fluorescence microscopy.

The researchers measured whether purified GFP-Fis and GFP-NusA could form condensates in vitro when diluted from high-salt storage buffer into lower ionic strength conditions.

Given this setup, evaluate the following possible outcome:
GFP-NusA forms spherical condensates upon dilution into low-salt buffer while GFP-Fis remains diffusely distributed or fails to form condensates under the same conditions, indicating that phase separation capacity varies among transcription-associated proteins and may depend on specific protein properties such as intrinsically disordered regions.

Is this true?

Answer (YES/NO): NO